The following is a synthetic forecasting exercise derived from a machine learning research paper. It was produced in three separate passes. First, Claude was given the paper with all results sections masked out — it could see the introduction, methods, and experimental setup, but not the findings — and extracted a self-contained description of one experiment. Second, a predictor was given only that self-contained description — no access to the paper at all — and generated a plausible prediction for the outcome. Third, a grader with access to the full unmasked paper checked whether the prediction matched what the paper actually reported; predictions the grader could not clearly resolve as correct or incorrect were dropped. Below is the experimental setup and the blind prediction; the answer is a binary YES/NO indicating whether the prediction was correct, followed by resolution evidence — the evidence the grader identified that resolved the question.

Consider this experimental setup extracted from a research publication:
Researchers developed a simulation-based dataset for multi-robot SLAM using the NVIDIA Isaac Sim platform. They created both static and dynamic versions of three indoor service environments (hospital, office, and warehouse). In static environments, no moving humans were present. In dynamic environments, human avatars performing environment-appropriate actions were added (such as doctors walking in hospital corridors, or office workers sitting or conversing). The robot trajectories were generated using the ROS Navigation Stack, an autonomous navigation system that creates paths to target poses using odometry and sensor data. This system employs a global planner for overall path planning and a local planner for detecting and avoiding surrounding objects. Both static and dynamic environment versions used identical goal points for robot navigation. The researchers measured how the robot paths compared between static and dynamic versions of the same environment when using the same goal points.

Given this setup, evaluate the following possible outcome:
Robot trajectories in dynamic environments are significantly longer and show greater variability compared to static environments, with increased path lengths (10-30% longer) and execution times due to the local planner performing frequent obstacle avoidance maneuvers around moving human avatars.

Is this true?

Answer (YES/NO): NO